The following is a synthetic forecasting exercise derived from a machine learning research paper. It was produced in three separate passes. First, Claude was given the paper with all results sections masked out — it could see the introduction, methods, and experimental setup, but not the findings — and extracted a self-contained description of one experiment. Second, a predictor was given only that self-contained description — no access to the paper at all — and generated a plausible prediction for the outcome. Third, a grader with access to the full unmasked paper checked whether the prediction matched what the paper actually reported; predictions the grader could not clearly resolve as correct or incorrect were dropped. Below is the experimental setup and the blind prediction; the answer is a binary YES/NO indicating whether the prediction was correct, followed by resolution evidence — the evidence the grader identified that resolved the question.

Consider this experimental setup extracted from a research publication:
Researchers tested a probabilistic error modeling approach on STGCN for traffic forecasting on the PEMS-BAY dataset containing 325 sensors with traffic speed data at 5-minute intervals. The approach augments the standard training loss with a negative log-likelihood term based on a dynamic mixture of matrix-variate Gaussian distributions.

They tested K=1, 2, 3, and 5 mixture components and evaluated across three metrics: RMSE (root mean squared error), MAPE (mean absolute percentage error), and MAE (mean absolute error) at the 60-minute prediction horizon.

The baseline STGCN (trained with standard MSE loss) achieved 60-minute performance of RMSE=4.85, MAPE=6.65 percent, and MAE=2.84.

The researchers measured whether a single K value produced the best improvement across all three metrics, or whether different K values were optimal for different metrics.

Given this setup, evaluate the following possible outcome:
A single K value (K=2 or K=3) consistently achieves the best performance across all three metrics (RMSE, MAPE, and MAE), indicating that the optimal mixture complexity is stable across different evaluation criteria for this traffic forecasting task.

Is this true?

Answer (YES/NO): YES